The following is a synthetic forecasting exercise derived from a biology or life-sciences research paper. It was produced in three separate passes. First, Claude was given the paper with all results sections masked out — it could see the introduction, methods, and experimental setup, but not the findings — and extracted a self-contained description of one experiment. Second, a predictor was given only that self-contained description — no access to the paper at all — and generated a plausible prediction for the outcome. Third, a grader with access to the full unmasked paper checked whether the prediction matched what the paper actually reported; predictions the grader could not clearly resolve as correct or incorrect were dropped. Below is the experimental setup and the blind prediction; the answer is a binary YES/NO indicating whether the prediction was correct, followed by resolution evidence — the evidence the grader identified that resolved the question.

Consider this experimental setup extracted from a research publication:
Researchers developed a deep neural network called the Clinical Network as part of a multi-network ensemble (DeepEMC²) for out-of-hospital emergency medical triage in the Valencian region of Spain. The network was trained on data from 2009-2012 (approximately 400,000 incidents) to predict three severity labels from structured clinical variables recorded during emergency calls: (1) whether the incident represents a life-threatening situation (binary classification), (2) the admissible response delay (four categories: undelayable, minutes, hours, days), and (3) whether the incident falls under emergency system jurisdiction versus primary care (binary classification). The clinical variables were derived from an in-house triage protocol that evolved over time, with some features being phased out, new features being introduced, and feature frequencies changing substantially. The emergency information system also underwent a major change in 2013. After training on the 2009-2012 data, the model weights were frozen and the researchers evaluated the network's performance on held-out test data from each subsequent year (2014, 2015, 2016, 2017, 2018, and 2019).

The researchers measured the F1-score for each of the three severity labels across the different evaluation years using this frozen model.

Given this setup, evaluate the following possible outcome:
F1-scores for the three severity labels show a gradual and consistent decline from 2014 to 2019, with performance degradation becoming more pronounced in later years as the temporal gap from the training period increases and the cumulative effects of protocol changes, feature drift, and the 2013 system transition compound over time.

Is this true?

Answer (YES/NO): NO